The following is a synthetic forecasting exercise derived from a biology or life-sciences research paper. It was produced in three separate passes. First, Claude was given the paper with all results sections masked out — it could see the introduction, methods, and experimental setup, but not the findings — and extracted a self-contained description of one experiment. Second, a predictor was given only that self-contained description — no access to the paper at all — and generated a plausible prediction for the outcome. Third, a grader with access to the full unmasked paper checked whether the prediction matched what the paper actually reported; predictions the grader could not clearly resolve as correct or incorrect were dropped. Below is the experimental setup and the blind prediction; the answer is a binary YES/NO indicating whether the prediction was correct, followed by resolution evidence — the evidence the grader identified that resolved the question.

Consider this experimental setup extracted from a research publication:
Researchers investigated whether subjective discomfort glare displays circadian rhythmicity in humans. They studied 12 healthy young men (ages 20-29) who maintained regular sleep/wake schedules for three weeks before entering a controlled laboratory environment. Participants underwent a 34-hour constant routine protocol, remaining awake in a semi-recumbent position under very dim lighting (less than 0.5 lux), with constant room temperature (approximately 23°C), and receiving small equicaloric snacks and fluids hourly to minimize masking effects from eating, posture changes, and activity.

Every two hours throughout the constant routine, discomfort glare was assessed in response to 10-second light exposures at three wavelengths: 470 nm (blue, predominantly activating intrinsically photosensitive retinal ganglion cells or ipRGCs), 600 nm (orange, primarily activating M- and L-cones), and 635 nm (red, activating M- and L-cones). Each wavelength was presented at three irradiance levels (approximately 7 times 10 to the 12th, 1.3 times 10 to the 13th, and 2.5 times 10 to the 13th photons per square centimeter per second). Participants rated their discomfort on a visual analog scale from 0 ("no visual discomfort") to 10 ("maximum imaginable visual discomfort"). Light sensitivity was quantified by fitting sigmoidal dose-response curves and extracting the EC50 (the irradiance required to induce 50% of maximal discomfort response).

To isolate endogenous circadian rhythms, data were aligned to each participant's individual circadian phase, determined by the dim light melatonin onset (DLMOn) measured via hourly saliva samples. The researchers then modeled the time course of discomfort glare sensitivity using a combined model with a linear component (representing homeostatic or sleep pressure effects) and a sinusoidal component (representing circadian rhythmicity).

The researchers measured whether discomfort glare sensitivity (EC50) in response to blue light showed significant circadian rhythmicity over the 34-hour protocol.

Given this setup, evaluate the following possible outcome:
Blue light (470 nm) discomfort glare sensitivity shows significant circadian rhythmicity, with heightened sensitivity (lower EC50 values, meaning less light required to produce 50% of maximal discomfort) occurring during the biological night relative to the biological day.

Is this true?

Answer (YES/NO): YES